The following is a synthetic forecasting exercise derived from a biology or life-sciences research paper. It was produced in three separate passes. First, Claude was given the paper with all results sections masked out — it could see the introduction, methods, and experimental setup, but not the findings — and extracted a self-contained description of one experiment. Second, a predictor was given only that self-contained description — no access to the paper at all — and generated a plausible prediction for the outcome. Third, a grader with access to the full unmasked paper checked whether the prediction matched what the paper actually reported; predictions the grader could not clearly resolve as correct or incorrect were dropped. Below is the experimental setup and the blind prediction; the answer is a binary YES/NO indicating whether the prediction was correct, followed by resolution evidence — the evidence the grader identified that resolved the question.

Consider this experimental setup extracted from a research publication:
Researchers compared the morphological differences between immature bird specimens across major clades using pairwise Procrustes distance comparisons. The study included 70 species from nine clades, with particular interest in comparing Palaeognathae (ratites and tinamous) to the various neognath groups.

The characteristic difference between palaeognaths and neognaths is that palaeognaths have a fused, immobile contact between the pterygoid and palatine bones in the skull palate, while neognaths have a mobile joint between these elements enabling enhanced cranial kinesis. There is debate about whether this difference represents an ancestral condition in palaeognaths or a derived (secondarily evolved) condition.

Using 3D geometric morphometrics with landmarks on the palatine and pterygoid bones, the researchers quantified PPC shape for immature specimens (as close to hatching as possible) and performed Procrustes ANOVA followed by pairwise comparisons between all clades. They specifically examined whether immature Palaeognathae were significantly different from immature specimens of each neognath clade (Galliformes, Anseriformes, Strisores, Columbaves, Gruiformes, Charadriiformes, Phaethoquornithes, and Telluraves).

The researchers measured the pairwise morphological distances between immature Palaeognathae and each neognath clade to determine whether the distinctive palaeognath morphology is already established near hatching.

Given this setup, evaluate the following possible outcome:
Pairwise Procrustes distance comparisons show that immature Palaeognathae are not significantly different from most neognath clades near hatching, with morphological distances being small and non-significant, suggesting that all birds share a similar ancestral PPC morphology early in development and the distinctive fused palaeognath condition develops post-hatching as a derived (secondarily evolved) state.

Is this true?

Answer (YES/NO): NO